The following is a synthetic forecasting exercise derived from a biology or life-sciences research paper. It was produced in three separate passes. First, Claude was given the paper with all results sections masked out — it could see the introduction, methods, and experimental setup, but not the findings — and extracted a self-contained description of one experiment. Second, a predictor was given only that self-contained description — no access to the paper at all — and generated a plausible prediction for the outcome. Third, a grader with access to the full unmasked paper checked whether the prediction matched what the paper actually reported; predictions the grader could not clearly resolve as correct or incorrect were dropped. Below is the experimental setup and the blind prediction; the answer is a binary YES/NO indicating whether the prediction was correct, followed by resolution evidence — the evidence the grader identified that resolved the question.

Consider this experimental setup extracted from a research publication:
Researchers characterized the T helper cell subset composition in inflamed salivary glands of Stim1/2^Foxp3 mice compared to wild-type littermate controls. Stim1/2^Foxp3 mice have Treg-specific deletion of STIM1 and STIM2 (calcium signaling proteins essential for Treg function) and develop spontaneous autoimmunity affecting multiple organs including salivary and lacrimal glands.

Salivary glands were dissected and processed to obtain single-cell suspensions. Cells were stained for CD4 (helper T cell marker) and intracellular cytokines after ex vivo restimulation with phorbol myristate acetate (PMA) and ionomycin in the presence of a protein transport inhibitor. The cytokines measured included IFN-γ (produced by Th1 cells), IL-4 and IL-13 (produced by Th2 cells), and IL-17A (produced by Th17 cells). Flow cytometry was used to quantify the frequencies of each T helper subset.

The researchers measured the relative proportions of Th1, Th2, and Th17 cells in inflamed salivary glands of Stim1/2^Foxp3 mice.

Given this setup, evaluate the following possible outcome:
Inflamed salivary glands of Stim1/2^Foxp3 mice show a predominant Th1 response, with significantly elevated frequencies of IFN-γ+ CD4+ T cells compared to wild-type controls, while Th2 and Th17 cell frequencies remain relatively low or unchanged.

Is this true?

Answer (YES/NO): NO